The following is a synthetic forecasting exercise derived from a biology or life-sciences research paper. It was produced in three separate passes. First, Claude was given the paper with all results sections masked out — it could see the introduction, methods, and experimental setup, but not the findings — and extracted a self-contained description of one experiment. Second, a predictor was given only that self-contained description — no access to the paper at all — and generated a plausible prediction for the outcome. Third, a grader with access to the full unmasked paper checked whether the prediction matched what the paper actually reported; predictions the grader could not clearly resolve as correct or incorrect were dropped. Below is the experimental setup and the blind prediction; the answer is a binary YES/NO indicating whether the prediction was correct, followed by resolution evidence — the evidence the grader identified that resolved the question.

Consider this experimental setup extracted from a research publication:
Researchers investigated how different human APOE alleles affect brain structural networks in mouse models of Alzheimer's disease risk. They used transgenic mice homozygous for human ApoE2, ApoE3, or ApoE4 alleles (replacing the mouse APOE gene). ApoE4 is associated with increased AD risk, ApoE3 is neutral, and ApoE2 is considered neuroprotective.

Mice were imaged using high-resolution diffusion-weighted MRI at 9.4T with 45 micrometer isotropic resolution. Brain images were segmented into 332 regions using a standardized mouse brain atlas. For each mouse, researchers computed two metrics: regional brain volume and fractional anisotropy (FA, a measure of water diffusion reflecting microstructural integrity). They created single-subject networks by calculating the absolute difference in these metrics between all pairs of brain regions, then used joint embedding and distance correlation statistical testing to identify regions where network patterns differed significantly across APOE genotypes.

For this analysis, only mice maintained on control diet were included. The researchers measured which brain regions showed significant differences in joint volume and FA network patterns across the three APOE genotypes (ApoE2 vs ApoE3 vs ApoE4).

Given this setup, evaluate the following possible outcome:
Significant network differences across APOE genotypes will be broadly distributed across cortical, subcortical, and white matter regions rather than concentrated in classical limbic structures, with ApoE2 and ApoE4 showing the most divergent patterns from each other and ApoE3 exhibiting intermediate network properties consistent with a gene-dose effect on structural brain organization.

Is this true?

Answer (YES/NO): NO